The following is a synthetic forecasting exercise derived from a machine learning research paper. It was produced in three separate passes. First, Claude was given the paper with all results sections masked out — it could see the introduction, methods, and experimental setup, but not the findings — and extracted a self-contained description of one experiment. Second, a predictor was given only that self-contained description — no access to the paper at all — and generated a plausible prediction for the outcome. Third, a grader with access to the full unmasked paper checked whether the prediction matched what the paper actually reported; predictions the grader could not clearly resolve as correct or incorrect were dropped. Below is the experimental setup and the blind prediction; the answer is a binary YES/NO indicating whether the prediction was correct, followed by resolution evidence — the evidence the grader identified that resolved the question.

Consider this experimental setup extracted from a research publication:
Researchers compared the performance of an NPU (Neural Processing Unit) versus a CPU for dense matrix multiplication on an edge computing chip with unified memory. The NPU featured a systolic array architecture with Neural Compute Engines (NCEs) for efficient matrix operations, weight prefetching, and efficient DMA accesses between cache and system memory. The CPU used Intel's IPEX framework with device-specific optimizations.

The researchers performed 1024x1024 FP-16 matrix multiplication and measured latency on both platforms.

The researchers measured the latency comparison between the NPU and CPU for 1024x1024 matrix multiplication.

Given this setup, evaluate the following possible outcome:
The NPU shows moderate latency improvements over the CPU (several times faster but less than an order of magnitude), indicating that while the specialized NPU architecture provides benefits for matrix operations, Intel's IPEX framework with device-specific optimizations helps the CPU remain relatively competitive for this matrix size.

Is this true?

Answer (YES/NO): NO